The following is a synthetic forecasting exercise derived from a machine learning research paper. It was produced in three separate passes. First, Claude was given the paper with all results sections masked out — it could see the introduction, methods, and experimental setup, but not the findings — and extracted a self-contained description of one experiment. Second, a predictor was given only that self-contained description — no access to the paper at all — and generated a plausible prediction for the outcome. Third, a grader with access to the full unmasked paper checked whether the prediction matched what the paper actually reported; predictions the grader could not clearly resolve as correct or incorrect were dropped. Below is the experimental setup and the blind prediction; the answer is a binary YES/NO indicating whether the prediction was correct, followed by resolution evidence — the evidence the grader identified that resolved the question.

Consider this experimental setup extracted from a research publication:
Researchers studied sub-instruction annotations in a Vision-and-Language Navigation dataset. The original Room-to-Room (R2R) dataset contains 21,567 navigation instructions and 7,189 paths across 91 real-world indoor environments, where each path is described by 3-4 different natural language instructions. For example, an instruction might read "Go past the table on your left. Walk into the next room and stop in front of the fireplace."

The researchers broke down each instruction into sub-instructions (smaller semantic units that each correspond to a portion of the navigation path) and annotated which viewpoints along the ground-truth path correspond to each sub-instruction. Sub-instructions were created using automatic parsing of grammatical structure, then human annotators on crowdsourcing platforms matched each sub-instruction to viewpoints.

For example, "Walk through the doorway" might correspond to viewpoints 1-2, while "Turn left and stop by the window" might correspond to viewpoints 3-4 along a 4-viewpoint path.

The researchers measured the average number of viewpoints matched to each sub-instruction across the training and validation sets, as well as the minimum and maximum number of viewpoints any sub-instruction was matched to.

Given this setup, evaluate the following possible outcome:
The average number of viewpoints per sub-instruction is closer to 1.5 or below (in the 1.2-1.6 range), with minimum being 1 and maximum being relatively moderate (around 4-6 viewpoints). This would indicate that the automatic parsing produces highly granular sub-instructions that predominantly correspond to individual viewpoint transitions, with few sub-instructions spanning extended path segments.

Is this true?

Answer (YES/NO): NO